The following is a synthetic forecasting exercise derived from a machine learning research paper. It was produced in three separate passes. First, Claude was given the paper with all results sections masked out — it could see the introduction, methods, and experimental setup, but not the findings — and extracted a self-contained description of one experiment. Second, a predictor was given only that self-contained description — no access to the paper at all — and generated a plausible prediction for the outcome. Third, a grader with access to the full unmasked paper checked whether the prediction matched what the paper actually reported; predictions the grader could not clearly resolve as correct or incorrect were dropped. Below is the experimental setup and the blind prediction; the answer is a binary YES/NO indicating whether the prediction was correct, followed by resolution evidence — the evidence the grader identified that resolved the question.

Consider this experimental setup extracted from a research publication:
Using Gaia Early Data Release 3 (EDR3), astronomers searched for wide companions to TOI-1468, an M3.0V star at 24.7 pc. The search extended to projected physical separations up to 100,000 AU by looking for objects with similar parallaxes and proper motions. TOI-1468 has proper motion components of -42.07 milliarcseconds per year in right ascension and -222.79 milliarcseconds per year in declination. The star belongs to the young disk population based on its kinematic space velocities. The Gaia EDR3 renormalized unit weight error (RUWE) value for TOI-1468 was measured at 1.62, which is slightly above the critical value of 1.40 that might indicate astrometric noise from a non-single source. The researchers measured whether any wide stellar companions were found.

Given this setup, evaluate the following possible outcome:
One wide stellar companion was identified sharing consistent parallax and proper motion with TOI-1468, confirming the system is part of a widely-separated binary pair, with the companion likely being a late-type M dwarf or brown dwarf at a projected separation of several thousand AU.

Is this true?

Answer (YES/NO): NO